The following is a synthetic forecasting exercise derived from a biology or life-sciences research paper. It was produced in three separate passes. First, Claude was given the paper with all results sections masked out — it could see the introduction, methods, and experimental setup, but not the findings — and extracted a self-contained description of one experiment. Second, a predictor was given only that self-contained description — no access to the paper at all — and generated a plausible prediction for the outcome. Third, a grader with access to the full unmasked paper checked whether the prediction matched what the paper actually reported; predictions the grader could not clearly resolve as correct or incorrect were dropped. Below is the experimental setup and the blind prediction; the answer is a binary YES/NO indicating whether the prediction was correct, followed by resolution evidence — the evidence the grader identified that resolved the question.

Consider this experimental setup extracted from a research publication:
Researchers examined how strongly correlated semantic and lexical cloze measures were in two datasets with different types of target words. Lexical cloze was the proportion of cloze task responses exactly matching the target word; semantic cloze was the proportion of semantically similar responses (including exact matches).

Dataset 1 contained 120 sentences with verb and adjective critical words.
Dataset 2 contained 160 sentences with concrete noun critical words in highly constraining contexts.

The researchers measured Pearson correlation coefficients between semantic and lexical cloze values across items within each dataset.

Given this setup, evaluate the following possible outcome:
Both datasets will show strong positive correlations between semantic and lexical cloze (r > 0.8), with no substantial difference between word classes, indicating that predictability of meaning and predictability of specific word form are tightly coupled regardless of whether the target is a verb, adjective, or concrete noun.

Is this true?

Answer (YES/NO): NO